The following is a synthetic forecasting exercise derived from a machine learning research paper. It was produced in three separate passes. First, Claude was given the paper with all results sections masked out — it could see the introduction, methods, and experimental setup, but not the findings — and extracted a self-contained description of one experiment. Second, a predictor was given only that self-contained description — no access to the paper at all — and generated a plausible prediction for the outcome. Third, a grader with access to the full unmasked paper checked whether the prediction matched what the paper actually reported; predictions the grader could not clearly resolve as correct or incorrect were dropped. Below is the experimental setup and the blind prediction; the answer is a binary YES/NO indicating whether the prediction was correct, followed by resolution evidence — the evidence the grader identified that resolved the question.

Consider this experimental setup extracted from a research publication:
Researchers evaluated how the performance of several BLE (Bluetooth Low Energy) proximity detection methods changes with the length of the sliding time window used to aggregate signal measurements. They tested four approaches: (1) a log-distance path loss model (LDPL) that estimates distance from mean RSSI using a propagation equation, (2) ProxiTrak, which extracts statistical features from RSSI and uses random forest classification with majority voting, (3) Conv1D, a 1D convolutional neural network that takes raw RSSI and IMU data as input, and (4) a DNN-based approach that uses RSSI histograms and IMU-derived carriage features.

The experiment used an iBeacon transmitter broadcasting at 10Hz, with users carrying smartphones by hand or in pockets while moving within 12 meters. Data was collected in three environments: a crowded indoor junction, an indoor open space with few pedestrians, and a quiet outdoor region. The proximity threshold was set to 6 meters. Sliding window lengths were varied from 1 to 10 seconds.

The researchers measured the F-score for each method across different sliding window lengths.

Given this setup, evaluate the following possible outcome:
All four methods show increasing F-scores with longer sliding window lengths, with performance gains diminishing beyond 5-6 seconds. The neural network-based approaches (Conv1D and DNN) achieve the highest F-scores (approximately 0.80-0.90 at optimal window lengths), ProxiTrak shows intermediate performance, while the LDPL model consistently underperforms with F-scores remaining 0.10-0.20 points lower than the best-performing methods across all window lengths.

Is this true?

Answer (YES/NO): NO